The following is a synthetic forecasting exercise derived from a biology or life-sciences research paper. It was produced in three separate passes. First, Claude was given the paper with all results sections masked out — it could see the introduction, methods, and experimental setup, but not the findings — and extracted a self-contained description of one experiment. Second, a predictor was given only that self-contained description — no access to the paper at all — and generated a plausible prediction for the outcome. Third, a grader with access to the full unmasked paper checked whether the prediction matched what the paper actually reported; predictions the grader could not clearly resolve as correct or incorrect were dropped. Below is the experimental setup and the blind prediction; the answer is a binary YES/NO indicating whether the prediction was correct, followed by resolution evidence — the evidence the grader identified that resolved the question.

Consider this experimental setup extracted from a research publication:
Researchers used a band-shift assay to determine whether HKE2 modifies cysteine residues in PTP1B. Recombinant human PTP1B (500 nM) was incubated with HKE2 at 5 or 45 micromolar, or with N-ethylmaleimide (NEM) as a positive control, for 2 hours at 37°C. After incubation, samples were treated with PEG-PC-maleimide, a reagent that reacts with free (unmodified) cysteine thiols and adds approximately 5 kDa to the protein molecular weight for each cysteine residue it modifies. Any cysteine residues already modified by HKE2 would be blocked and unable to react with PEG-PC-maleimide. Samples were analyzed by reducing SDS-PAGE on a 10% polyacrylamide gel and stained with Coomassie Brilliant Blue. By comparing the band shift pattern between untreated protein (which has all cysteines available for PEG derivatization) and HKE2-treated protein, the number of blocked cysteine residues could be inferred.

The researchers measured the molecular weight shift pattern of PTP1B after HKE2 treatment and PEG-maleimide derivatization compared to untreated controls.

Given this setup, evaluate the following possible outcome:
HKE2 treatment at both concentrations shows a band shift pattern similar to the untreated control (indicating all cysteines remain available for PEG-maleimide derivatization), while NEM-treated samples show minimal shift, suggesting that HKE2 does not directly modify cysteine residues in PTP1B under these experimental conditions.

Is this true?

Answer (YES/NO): NO